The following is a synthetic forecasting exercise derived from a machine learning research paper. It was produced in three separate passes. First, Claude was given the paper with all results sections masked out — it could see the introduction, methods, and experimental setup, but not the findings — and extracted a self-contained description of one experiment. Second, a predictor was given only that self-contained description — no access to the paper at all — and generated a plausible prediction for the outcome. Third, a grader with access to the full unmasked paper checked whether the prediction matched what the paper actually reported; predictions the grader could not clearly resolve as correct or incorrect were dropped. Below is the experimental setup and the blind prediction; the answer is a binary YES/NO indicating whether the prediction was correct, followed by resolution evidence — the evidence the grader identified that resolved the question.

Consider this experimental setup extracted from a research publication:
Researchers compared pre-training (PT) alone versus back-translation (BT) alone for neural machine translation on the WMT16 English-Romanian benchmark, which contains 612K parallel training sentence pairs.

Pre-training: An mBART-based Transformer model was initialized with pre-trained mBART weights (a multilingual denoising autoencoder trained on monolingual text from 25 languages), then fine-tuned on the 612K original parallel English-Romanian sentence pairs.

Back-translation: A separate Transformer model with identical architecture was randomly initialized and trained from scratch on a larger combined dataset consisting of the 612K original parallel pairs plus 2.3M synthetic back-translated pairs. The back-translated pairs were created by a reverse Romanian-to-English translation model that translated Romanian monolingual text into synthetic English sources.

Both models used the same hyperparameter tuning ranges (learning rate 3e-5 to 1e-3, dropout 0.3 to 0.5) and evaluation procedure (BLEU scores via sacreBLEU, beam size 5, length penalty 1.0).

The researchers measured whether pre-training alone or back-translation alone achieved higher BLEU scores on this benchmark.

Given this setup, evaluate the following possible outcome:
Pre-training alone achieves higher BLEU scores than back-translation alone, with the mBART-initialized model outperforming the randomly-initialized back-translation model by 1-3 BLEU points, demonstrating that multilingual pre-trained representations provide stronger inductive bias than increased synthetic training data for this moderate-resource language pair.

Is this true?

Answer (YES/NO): NO